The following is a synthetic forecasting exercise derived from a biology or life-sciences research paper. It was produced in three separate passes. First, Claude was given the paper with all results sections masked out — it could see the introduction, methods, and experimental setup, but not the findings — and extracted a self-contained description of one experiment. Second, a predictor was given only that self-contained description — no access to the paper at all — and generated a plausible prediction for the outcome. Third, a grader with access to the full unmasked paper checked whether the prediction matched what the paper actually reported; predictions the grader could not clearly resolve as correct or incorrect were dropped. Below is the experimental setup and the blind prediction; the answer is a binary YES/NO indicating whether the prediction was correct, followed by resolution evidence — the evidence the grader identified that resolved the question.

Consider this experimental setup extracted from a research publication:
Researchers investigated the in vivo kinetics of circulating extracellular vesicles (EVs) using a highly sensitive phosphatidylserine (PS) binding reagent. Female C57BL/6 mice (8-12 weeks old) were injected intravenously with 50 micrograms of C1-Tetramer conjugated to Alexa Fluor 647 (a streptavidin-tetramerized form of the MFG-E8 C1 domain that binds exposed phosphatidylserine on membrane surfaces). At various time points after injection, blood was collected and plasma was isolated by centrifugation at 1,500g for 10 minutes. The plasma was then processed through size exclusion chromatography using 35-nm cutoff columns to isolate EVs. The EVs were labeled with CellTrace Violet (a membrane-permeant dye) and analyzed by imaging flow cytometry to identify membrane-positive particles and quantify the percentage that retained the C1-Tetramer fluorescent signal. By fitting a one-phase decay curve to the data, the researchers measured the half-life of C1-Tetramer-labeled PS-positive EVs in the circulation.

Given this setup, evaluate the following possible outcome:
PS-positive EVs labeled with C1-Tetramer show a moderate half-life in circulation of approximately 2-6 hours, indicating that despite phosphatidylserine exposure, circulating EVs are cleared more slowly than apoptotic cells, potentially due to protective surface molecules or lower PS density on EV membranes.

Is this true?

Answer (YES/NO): NO